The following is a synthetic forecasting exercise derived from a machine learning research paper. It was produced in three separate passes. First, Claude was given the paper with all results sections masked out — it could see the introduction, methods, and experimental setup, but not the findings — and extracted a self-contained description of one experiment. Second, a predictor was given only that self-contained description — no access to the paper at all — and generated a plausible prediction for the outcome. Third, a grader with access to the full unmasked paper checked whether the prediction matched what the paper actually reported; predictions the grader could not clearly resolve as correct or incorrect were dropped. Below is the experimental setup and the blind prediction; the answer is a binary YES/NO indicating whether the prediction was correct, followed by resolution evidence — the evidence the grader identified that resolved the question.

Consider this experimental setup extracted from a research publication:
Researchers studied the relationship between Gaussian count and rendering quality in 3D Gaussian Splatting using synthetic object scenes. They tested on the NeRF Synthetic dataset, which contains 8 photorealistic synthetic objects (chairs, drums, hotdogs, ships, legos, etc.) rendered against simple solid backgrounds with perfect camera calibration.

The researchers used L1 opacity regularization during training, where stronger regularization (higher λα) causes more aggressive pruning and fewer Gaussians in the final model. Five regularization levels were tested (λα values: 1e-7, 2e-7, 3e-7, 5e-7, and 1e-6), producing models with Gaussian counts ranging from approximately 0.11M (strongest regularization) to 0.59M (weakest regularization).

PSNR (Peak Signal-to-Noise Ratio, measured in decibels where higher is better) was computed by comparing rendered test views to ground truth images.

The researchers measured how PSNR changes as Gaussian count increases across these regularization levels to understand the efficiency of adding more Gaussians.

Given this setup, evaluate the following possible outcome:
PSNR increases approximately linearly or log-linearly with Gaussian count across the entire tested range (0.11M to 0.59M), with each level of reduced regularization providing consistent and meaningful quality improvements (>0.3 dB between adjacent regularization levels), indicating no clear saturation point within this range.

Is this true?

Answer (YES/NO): NO